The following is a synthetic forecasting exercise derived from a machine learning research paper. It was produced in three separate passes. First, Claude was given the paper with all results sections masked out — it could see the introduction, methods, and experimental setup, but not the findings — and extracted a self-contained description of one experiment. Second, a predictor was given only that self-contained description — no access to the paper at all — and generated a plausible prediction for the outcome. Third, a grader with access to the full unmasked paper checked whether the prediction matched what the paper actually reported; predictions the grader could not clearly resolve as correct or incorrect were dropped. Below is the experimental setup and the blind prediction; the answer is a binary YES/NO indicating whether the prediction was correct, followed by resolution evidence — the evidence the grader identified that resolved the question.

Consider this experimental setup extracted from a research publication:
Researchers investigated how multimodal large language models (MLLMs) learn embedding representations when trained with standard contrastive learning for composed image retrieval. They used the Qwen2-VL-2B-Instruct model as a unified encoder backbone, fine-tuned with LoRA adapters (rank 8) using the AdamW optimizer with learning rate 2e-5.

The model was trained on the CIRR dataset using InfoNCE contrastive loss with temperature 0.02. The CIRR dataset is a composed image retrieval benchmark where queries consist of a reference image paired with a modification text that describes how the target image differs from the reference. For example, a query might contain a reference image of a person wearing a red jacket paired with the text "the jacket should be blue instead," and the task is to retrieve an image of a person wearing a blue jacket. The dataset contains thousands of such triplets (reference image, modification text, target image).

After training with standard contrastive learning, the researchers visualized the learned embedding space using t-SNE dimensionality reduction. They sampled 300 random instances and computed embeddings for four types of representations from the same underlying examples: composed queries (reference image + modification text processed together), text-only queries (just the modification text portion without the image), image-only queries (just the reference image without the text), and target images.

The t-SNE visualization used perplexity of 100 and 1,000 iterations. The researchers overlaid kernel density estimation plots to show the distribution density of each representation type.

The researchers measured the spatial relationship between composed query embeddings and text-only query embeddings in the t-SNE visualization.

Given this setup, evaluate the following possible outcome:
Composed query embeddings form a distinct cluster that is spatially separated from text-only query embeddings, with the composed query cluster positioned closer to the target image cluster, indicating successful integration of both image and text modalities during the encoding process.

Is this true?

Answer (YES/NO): NO